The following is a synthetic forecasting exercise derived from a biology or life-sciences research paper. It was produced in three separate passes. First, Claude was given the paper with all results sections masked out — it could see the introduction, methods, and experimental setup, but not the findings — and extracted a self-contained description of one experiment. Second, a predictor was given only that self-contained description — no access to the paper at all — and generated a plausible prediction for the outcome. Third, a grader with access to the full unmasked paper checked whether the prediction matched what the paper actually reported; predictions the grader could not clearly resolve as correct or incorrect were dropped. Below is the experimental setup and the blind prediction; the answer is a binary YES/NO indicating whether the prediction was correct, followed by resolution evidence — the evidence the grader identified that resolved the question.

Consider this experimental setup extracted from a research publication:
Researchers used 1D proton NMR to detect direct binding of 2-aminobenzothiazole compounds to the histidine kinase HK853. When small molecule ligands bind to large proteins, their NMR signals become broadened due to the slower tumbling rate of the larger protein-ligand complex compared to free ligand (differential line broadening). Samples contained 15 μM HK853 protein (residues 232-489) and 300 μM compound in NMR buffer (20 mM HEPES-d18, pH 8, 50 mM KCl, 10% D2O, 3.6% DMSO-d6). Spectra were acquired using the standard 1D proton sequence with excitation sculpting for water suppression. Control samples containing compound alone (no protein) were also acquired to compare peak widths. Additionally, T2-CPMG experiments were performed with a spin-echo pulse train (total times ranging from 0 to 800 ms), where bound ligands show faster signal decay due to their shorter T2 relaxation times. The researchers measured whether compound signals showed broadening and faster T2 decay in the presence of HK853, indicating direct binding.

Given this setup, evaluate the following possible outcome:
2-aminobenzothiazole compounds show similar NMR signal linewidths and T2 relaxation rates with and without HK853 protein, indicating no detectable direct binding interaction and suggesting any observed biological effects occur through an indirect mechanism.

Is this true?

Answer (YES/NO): NO